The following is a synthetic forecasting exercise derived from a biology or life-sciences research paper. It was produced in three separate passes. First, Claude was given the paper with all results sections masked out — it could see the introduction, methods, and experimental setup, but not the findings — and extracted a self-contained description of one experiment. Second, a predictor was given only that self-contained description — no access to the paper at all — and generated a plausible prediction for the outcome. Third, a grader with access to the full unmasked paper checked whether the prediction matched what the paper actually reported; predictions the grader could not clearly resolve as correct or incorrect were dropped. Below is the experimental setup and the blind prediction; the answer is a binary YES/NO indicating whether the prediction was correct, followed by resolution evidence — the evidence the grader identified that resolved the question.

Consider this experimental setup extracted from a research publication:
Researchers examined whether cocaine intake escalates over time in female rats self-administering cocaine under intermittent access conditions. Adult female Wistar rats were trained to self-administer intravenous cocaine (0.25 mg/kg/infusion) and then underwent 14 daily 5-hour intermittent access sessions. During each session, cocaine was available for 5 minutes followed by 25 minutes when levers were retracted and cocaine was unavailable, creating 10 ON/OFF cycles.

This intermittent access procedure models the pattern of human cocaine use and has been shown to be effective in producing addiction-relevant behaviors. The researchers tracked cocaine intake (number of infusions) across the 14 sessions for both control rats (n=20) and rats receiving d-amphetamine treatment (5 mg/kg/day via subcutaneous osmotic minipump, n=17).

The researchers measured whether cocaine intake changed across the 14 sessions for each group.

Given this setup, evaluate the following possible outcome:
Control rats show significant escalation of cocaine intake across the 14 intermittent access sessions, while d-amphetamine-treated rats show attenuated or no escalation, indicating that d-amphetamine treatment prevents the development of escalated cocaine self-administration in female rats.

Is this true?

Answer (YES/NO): NO